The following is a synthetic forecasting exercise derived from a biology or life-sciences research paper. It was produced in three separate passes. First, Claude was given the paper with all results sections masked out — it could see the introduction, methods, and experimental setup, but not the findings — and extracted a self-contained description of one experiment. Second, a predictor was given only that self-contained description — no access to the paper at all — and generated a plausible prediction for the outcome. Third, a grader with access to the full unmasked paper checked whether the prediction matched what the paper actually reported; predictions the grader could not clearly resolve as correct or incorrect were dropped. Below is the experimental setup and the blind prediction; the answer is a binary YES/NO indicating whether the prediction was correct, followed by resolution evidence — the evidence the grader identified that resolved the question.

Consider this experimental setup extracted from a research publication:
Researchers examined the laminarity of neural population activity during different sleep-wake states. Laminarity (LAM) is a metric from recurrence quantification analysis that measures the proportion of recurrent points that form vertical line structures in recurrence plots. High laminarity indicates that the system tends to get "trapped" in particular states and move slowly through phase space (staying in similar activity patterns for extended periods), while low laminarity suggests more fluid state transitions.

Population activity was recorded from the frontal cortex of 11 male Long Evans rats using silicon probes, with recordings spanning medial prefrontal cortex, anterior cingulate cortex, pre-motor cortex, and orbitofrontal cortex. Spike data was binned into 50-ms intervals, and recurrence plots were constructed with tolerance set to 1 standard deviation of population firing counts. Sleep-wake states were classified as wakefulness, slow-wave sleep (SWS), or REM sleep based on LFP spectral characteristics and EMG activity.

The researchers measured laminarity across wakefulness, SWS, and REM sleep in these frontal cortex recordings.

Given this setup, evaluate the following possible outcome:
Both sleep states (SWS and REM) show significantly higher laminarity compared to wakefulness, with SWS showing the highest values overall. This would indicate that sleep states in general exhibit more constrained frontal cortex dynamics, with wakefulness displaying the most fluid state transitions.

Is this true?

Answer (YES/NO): NO